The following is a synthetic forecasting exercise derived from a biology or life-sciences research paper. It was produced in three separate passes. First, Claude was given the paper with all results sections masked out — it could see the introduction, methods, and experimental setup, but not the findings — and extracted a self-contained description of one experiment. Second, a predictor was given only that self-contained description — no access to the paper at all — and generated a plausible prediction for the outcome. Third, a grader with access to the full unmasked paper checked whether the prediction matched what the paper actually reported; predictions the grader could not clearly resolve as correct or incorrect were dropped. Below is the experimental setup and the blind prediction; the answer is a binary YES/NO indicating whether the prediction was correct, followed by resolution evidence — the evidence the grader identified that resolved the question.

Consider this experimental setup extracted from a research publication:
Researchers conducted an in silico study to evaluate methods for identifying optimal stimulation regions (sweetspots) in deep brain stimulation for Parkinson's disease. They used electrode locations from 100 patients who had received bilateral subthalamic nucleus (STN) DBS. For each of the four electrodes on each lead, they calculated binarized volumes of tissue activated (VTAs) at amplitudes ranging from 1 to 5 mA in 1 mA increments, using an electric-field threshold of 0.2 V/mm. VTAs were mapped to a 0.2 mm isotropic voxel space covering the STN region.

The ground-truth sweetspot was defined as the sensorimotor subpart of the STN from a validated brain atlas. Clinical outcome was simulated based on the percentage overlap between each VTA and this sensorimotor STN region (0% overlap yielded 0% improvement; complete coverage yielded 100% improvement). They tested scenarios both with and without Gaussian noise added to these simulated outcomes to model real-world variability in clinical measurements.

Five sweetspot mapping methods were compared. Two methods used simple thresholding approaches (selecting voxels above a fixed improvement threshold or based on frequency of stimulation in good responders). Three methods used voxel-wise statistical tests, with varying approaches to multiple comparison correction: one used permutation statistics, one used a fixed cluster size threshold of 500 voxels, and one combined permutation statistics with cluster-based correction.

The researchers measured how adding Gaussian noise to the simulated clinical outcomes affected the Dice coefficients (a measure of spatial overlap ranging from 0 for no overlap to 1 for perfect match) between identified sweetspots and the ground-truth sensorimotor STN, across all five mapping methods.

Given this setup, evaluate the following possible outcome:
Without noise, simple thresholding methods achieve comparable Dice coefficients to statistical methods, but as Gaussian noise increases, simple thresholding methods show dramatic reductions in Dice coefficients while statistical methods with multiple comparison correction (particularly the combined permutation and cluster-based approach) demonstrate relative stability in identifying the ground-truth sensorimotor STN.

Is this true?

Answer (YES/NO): NO